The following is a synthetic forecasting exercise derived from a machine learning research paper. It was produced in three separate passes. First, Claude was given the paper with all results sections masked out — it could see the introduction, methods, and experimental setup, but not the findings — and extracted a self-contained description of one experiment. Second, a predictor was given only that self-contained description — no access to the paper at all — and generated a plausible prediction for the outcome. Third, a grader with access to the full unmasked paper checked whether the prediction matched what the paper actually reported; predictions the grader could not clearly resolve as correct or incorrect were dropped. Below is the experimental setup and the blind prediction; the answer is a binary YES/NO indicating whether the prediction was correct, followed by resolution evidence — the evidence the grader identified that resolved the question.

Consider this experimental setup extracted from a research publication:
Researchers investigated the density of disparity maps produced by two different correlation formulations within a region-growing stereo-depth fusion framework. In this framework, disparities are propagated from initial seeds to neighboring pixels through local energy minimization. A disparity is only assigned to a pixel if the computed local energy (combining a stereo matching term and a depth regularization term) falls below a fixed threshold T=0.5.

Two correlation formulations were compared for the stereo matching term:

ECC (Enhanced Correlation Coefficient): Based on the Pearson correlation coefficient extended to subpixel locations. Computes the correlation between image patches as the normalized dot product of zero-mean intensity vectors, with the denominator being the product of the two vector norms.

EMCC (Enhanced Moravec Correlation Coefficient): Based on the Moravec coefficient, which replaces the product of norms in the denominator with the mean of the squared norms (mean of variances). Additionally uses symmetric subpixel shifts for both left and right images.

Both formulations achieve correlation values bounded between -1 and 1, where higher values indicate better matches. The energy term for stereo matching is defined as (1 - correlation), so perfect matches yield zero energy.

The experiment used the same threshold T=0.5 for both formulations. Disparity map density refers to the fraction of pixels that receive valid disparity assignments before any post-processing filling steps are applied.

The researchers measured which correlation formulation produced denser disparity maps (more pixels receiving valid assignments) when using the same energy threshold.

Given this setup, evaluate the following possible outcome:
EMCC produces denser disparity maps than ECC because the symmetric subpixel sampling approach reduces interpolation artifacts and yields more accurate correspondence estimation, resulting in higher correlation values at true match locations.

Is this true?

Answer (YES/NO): NO